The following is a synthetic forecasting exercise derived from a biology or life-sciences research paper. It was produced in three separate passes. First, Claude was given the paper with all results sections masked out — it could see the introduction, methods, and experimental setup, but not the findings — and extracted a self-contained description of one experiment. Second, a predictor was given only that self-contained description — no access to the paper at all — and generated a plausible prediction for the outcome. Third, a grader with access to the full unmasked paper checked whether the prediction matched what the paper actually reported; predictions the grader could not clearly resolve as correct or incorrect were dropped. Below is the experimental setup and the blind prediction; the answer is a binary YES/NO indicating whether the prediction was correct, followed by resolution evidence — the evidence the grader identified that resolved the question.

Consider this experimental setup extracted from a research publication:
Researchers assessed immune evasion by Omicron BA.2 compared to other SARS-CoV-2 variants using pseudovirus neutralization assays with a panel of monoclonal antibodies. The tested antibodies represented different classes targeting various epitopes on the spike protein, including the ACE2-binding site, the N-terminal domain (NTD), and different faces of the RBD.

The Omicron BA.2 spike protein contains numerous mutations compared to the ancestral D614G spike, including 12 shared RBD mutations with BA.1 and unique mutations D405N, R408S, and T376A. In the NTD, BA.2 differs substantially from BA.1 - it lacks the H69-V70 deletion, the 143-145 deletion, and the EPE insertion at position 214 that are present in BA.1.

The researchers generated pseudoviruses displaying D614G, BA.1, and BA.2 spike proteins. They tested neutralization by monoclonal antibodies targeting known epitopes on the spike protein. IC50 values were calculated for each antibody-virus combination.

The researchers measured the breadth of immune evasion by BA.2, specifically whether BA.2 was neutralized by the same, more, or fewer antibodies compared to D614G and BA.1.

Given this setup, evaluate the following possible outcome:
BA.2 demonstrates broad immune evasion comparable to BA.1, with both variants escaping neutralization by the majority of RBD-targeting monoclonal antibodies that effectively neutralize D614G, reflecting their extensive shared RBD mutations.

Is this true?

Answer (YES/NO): NO